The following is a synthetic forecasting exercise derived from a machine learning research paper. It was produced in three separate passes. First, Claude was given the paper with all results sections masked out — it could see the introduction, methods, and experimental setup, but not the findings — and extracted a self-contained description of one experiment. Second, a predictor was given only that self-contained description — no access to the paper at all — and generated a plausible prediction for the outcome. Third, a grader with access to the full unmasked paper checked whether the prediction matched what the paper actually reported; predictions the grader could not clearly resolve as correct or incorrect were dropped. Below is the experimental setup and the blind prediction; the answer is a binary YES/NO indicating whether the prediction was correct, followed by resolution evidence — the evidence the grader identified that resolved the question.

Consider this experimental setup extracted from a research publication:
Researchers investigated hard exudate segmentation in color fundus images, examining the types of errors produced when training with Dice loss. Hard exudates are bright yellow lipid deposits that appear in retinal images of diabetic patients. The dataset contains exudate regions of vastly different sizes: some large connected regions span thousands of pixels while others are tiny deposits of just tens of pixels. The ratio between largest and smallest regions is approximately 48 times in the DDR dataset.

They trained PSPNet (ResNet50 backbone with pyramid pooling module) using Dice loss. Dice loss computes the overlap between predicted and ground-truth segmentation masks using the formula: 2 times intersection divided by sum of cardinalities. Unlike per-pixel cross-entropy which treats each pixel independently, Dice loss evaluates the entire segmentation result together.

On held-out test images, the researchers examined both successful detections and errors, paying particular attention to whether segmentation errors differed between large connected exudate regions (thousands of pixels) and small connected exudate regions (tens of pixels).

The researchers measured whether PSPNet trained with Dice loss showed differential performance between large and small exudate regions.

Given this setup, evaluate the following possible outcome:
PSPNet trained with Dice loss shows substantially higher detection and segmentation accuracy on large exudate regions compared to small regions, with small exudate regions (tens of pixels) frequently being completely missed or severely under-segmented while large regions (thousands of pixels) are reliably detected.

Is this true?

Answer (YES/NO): YES